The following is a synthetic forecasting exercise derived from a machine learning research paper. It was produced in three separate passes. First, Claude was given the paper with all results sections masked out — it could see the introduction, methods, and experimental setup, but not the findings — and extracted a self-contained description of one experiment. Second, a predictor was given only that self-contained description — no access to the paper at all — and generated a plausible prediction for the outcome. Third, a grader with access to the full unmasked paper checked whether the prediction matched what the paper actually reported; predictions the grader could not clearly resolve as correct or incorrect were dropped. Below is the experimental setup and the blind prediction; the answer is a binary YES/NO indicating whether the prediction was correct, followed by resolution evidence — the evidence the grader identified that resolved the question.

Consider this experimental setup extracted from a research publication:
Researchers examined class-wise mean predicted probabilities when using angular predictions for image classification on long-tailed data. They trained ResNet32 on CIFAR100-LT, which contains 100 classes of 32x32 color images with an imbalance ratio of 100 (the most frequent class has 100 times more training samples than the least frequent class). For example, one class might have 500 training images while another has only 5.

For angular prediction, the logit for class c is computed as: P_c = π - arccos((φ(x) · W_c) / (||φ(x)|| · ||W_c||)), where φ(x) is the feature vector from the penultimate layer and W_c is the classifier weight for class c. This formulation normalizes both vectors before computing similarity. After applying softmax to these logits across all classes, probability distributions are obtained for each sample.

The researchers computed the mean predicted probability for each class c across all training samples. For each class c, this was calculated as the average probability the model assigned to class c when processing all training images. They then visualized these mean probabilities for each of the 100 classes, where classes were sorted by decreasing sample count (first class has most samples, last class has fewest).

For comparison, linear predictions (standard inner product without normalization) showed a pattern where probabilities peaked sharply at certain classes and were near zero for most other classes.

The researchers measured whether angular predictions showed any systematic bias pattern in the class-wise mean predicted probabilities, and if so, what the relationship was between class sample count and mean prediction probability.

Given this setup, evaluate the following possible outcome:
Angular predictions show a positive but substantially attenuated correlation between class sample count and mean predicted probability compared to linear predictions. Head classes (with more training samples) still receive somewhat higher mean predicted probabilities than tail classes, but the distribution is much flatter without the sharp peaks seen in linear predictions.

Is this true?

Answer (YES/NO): YES